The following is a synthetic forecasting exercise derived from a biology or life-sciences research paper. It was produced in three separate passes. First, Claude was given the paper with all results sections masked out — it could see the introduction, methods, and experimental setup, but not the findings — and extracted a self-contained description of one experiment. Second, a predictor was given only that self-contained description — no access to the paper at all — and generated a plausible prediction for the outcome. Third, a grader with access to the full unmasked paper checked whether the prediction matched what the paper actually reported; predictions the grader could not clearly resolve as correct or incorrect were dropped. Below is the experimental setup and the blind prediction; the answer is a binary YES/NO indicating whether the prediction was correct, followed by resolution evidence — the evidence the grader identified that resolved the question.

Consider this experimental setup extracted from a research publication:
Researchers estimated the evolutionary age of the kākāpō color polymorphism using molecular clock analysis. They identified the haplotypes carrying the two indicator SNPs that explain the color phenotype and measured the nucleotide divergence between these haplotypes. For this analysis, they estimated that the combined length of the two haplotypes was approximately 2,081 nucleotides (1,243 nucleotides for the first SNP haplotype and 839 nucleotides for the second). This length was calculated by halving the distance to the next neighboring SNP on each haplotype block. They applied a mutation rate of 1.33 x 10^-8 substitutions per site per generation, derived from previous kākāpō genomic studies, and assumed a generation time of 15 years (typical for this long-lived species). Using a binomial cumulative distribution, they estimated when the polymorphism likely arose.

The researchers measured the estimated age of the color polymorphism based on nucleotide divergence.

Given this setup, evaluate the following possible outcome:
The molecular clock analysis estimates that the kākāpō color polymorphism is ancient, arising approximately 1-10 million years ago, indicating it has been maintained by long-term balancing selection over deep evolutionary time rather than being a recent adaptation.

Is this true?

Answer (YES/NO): YES